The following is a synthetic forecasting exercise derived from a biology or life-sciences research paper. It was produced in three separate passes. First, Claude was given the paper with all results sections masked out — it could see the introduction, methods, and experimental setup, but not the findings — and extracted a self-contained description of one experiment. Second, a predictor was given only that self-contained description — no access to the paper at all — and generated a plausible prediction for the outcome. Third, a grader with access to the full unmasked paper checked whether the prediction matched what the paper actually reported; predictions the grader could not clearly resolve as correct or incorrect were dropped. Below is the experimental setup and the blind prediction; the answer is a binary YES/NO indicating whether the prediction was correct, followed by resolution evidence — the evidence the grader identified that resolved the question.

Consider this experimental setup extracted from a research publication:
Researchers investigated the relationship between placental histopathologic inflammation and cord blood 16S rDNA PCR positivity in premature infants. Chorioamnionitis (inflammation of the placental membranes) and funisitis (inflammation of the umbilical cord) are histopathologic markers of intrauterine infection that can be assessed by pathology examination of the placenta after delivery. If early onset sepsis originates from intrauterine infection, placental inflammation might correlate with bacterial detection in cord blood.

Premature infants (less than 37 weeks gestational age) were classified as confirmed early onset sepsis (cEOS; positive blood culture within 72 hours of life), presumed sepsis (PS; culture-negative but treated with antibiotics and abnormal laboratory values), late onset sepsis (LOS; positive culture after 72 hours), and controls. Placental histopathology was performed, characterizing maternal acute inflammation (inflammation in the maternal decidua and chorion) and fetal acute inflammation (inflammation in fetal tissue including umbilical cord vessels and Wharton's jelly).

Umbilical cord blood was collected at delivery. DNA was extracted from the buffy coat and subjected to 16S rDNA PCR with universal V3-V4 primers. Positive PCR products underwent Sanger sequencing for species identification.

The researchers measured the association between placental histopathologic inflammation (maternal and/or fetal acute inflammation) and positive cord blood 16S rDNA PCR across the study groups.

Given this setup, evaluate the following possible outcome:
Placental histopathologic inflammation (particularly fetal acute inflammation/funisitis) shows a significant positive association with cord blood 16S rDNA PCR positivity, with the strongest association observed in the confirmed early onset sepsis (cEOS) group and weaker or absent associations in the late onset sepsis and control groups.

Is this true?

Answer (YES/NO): NO